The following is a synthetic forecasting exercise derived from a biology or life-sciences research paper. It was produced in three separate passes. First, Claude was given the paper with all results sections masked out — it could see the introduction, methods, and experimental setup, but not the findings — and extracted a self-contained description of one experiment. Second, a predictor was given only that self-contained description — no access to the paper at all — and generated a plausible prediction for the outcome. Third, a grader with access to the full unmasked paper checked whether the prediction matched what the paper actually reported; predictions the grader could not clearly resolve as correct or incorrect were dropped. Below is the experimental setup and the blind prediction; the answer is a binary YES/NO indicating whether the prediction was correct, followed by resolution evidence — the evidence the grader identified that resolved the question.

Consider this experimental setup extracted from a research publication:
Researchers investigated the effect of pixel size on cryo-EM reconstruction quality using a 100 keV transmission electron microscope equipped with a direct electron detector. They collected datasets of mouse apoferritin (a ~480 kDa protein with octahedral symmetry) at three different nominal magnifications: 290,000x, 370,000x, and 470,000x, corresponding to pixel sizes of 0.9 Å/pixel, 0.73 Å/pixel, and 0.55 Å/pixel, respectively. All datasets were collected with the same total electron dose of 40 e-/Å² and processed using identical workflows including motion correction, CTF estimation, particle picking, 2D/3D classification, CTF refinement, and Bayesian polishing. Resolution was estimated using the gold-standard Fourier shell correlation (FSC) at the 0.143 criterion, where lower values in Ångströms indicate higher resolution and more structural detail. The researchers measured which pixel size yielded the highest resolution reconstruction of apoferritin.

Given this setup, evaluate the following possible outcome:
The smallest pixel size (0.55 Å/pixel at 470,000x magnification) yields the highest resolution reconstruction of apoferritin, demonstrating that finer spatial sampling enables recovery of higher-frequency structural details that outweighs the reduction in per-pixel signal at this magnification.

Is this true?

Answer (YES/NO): NO